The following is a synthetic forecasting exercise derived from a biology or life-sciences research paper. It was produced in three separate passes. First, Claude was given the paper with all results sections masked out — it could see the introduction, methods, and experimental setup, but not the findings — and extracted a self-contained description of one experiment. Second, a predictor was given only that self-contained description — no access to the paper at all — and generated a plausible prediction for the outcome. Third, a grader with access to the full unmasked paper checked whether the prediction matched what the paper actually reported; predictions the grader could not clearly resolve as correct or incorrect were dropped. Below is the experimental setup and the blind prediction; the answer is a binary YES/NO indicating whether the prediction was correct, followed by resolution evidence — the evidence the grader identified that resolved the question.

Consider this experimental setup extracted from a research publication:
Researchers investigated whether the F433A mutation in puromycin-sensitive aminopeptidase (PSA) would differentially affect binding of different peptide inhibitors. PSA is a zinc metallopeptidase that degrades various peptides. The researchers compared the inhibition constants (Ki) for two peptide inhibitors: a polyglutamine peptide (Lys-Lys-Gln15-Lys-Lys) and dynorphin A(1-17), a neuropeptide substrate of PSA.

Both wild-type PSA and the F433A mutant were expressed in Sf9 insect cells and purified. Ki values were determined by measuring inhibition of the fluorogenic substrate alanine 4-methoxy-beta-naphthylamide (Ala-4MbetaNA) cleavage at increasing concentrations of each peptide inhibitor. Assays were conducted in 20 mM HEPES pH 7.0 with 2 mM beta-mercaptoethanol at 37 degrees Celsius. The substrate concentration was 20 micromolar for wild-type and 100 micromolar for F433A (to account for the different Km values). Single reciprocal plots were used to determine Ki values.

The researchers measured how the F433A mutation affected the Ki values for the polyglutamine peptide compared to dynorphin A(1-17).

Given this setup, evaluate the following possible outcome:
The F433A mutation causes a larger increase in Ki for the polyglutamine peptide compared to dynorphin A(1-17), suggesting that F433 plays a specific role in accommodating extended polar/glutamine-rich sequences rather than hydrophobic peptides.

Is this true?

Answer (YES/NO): NO